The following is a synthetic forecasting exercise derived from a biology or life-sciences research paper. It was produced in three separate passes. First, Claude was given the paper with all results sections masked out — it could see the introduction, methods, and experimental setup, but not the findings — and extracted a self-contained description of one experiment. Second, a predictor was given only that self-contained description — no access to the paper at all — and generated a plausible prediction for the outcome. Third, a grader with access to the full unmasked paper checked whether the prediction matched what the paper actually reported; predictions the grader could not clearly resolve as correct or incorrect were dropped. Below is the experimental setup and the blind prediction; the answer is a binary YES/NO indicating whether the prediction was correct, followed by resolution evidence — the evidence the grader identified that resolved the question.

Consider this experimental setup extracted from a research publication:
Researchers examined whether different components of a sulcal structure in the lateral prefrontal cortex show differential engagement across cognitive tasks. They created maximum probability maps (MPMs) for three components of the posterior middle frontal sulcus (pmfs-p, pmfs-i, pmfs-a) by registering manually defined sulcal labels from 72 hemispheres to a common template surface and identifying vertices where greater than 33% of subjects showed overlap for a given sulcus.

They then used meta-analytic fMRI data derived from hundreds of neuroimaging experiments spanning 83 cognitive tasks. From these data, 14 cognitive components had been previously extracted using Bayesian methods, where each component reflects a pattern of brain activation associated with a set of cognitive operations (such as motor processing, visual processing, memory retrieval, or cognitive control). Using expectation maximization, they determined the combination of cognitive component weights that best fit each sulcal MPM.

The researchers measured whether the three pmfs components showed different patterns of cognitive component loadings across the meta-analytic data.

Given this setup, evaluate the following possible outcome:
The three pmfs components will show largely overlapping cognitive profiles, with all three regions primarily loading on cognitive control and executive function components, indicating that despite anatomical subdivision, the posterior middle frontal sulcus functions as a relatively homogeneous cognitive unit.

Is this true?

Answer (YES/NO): NO